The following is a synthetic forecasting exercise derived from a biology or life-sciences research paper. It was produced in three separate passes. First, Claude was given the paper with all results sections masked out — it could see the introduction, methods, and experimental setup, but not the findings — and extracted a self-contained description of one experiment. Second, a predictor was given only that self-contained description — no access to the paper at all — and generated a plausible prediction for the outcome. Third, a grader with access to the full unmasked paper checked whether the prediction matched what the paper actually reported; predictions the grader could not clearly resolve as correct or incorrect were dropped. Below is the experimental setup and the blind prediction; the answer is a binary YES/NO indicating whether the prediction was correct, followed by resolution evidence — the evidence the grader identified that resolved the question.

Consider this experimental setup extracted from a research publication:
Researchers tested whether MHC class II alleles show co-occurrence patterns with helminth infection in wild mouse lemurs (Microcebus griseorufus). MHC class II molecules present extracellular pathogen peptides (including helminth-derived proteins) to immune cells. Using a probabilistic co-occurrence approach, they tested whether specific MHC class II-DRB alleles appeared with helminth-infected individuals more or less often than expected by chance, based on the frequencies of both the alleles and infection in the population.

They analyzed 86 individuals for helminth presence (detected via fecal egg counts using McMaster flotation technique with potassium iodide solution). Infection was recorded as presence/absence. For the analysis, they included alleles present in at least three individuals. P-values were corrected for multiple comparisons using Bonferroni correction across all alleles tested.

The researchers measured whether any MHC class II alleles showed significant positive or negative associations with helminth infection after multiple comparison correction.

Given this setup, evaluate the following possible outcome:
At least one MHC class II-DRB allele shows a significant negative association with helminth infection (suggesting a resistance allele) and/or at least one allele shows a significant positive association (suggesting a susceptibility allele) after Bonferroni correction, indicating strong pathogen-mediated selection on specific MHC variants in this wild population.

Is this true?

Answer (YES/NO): NO